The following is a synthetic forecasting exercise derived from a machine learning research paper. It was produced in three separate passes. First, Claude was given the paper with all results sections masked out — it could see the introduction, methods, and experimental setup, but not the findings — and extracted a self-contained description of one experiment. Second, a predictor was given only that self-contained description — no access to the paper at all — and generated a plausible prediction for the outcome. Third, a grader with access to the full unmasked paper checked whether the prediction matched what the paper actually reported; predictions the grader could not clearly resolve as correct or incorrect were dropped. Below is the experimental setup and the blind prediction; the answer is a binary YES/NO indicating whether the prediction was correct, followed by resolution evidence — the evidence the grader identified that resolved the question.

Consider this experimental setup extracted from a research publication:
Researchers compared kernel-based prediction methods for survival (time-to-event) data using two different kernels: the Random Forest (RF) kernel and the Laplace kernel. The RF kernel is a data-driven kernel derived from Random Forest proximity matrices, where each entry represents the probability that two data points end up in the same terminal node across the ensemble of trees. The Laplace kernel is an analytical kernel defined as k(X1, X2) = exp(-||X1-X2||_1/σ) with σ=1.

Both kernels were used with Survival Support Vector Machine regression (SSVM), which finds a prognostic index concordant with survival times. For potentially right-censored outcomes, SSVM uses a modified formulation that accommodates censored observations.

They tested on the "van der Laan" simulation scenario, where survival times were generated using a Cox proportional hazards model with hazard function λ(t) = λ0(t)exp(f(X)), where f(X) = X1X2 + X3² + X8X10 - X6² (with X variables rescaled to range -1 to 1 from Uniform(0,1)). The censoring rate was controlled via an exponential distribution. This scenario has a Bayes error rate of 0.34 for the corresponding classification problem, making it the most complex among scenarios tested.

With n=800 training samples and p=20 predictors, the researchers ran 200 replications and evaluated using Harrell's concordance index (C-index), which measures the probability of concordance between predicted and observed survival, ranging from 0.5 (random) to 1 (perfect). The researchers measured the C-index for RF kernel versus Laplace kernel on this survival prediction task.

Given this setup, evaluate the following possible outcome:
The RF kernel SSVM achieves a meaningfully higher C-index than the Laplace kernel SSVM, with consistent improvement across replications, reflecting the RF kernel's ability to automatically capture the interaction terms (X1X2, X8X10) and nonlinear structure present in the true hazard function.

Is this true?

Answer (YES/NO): NO